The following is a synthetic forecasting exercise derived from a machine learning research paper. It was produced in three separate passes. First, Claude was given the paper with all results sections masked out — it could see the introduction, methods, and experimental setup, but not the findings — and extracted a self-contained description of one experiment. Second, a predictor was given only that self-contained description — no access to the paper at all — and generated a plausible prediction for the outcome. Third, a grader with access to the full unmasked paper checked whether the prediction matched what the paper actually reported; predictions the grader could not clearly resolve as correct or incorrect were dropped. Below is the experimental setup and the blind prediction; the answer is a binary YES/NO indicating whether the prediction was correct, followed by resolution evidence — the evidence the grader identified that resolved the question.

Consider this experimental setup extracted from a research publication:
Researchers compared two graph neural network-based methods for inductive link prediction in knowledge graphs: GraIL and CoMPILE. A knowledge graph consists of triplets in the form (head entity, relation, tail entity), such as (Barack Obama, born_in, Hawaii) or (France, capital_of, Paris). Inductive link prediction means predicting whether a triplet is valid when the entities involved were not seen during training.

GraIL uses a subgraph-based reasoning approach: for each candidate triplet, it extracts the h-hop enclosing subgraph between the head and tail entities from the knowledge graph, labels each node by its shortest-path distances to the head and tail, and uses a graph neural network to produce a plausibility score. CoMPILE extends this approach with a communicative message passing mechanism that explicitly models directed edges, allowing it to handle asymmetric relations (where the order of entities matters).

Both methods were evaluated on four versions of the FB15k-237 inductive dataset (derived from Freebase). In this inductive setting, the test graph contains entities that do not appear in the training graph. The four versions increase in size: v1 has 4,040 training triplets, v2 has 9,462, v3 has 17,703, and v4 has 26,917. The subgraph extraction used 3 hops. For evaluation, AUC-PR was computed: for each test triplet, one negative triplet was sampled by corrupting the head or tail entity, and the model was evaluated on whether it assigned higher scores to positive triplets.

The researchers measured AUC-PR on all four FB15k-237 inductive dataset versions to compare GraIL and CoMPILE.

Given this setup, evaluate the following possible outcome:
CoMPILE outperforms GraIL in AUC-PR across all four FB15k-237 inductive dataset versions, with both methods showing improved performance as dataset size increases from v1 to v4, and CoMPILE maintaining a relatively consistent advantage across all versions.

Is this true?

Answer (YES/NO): NO